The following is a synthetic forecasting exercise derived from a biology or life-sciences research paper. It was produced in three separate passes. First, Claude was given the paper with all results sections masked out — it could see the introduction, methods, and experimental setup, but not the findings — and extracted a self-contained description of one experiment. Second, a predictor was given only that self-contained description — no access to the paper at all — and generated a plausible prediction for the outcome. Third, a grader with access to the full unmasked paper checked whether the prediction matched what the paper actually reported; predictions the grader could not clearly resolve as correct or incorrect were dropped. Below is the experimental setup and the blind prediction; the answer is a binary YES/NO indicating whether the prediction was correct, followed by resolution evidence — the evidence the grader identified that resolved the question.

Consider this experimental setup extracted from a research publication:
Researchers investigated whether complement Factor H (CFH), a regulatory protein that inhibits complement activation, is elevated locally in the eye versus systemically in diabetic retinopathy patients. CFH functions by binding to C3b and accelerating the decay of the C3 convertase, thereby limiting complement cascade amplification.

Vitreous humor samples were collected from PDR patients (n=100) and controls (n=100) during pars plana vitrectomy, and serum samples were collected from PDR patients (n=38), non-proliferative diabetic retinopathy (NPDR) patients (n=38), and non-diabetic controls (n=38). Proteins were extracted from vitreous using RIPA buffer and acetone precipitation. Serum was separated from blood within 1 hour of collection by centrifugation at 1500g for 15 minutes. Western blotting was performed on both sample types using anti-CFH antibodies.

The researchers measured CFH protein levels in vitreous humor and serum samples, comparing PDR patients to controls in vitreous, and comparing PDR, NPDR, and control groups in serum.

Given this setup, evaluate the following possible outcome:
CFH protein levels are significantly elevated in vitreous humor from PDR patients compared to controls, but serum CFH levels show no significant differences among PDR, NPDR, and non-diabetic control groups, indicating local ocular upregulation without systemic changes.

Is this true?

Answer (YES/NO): YES